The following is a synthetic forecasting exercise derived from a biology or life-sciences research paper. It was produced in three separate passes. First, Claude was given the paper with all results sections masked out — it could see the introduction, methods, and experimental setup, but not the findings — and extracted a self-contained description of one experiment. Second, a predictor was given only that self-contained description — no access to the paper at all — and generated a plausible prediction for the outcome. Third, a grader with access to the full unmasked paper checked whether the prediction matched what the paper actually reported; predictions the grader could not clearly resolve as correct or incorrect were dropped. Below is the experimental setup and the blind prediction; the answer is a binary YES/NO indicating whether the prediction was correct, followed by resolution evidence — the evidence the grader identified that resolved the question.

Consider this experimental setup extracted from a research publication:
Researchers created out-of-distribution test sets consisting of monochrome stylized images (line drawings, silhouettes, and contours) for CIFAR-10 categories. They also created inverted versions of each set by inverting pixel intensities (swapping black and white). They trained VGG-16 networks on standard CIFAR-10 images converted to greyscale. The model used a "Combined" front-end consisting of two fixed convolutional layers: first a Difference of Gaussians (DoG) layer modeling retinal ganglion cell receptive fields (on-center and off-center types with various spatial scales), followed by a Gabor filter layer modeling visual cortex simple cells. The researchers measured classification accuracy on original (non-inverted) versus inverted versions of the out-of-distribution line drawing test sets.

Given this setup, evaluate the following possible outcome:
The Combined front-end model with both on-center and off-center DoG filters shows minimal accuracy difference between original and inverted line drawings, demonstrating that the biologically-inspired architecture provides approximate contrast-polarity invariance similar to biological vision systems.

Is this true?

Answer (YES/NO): YES